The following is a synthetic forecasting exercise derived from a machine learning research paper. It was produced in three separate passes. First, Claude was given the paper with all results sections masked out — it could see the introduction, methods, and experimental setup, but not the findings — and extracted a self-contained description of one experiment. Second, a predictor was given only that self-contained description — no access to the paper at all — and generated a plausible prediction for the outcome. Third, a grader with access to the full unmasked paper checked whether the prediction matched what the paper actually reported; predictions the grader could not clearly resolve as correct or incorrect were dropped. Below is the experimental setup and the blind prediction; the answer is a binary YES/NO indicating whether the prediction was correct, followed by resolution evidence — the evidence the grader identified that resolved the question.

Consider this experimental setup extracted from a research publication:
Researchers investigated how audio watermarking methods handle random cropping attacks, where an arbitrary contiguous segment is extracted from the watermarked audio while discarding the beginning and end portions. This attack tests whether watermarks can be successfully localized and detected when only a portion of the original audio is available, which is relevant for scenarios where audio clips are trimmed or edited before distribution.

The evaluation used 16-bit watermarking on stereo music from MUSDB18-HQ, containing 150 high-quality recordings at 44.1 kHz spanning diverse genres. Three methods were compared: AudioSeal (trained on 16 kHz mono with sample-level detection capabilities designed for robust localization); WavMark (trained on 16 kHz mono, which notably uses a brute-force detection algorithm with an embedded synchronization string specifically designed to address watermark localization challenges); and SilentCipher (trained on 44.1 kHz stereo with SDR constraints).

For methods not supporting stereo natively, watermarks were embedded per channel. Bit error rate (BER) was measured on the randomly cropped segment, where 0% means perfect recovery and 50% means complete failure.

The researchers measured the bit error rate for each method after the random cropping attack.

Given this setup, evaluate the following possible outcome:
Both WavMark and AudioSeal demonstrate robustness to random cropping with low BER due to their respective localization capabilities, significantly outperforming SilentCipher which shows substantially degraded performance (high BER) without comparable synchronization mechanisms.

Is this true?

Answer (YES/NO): NO